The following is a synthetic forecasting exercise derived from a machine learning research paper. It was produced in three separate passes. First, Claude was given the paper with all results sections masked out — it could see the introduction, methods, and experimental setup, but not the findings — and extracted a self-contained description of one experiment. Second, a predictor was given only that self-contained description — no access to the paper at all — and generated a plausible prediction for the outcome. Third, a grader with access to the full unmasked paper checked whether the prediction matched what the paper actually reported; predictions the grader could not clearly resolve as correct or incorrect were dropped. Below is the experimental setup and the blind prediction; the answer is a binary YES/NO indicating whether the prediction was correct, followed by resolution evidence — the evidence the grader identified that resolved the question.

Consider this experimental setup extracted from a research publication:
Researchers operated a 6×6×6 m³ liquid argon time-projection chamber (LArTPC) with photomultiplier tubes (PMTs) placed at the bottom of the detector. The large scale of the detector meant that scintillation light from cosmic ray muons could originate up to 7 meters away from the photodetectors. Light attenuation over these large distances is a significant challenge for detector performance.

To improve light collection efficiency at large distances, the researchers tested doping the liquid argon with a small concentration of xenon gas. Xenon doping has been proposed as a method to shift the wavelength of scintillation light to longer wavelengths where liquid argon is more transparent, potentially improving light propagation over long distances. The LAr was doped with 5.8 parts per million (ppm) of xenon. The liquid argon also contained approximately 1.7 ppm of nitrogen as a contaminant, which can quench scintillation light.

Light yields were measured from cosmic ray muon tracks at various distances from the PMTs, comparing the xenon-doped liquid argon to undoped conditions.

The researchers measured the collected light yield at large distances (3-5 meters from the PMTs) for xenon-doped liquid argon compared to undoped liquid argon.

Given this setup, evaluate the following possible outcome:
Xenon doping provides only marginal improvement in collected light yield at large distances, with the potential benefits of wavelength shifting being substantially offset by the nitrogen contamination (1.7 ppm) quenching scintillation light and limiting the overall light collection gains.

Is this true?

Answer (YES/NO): NO